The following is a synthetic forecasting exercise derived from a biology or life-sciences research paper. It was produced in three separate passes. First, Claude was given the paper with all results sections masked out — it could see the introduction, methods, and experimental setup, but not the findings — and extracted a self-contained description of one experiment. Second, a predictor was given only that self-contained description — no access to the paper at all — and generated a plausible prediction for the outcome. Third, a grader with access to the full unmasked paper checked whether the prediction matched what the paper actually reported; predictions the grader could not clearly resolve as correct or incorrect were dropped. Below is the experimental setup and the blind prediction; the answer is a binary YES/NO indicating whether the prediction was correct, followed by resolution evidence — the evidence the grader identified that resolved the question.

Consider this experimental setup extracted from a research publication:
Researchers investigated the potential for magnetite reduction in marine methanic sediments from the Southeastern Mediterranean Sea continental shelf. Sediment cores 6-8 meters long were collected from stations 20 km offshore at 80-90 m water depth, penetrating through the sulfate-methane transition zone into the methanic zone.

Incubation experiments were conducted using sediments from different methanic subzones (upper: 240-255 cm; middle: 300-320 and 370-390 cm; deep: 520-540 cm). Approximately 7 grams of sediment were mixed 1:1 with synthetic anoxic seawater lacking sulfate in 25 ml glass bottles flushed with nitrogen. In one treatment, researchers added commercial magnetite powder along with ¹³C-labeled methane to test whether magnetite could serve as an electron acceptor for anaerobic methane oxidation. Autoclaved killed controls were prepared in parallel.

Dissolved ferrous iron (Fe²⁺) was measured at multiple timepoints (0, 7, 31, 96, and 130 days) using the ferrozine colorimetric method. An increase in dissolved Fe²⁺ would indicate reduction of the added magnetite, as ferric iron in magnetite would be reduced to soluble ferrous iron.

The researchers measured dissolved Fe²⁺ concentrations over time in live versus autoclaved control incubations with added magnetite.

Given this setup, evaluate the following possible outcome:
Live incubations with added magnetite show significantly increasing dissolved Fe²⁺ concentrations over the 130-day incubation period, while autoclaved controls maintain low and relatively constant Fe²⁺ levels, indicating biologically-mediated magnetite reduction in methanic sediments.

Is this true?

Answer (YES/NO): NO